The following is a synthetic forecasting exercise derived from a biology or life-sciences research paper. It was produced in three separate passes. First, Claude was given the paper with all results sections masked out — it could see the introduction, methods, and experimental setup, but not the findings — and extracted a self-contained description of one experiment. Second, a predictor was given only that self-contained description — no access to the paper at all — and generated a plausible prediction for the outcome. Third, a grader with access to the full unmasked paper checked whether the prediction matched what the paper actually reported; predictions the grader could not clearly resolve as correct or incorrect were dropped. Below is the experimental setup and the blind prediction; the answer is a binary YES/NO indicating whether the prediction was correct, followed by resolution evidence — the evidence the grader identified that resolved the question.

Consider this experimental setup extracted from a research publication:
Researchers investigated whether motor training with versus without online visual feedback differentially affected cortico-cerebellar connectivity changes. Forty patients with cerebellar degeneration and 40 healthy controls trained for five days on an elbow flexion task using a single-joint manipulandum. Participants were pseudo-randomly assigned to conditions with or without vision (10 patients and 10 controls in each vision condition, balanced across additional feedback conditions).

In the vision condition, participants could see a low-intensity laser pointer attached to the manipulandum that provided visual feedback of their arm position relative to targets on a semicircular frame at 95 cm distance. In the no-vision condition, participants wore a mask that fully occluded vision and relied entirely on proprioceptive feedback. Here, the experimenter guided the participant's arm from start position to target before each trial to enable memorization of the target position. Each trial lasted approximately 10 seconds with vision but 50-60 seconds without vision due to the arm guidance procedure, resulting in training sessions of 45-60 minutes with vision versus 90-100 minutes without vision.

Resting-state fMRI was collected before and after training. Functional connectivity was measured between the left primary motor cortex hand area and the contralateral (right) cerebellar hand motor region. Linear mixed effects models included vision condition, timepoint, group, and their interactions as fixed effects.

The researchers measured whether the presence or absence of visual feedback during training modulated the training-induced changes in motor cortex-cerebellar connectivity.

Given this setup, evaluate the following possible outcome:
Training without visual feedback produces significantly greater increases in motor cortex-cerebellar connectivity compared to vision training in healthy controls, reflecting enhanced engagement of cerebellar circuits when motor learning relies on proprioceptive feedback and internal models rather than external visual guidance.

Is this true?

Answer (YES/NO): NO